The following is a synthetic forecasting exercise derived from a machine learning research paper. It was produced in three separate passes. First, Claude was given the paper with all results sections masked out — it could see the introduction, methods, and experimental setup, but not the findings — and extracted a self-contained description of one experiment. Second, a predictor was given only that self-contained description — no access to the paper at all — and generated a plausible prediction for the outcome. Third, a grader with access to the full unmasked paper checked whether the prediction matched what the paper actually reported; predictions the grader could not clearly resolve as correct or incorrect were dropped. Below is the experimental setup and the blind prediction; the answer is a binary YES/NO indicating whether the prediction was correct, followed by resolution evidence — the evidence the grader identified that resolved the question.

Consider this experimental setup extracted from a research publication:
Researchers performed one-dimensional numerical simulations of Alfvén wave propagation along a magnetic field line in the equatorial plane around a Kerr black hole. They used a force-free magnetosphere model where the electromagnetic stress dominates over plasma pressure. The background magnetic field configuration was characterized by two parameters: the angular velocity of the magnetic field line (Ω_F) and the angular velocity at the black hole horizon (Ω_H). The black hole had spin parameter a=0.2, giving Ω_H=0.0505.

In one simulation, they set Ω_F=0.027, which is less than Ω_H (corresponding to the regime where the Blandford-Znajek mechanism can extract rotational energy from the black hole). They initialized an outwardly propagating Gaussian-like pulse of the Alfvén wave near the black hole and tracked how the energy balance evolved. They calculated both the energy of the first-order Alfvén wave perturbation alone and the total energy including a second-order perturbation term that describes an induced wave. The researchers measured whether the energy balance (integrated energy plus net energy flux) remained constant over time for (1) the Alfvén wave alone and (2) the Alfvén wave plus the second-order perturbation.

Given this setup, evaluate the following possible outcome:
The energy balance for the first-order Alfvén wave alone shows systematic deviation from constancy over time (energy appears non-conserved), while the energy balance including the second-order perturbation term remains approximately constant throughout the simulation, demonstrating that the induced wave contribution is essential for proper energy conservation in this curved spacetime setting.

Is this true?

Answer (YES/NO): YES